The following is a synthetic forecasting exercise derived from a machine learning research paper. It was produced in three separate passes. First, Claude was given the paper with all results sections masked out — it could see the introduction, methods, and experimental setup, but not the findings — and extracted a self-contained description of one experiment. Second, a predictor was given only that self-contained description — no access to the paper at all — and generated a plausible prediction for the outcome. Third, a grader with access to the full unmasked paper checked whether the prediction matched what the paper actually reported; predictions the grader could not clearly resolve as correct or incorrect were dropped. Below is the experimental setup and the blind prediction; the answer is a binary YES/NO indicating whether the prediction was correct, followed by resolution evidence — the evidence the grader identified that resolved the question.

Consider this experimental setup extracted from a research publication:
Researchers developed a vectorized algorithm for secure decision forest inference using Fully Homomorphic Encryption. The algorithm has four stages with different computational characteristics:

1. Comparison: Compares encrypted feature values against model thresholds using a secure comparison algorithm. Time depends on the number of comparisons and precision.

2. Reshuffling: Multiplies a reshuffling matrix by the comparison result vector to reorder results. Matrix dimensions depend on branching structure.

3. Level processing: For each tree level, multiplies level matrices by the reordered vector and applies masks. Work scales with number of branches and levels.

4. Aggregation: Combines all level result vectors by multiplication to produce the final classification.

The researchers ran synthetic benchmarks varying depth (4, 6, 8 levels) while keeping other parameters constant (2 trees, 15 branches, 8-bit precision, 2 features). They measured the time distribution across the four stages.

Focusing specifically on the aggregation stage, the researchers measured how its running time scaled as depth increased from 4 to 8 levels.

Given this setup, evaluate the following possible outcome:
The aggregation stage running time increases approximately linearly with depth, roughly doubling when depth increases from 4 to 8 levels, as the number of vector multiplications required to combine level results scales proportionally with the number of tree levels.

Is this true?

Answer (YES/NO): NO